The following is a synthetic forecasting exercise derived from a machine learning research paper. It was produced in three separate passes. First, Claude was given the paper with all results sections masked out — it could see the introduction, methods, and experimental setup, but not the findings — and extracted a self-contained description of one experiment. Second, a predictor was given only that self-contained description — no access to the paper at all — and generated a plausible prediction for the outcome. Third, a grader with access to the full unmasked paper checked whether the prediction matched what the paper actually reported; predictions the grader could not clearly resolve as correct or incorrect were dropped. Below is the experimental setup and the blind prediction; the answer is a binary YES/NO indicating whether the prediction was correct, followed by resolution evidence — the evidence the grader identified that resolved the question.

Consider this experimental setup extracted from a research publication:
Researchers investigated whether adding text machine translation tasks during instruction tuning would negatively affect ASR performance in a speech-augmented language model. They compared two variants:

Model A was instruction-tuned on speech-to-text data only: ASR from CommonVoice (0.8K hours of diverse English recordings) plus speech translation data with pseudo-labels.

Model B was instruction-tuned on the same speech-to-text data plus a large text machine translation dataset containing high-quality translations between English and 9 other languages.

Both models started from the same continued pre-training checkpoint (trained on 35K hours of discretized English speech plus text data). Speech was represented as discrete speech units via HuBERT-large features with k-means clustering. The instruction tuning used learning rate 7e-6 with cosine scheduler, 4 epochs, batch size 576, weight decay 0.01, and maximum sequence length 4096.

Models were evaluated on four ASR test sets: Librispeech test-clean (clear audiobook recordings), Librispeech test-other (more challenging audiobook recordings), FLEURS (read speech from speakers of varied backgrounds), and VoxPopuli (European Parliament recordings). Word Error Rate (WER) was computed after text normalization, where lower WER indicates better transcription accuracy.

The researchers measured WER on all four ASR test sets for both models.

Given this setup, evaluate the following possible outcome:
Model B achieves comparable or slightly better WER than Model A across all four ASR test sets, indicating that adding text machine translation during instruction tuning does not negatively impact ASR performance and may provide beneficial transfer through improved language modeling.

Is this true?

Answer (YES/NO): YES